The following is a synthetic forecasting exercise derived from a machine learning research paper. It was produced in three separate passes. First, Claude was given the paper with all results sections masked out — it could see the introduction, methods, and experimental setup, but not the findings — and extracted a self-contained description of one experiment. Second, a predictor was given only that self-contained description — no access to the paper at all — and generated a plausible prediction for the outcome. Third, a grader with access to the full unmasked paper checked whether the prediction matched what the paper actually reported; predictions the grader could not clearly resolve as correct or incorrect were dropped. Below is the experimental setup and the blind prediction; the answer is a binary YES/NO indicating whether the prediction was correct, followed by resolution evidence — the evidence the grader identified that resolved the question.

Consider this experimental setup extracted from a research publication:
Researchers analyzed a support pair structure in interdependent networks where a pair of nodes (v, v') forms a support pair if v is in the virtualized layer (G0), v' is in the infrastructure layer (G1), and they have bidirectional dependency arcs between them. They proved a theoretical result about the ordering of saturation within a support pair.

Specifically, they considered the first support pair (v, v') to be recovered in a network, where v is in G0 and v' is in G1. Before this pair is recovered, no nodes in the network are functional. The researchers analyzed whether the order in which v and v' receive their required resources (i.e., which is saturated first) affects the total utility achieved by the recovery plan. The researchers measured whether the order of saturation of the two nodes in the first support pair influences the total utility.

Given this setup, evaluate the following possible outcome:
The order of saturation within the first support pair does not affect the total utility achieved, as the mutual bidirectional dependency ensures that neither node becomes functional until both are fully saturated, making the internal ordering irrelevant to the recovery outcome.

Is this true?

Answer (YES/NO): YES